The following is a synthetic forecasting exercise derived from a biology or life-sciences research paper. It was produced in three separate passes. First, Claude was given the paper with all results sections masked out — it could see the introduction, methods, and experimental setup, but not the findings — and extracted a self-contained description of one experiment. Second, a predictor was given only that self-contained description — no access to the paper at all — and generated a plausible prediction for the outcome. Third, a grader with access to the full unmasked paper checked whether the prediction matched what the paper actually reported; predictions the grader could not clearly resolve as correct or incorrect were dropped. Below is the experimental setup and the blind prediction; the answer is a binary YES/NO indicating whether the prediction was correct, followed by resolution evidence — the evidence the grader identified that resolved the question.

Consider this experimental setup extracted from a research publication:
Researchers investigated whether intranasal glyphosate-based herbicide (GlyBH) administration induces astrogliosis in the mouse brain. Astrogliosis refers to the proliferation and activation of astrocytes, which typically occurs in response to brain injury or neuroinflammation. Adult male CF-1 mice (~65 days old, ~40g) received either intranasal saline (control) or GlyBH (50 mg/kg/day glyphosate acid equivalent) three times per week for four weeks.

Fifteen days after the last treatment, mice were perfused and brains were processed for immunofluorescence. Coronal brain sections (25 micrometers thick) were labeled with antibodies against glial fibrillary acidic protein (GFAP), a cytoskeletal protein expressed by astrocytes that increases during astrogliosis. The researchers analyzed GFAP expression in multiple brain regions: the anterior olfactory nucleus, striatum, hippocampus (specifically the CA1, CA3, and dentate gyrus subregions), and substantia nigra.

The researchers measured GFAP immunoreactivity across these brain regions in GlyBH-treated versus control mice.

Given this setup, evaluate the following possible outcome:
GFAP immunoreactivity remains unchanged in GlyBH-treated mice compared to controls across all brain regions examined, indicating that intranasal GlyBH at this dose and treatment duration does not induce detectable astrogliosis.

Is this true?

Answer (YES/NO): NO